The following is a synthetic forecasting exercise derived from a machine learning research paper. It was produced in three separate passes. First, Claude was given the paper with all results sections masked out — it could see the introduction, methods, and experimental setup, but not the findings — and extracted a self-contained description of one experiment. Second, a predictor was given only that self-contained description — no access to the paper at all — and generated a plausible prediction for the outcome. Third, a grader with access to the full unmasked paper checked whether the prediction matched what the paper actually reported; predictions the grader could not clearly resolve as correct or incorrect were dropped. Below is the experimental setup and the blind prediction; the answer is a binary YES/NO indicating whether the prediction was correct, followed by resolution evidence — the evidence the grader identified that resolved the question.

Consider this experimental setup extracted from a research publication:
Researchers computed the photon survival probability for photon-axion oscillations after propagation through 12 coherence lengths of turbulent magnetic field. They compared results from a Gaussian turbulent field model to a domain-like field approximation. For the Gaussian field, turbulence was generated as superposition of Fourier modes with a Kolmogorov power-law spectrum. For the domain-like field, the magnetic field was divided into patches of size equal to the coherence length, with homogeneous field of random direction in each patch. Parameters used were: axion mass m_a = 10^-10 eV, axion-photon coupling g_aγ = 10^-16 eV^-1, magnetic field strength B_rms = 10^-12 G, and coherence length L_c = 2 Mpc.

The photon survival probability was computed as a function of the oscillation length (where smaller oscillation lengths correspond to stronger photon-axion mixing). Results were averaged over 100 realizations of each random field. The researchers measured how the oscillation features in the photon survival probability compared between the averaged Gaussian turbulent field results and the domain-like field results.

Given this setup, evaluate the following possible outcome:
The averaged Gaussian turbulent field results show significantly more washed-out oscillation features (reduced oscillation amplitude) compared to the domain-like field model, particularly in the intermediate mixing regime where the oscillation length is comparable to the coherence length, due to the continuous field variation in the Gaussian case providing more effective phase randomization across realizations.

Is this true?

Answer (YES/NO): YES